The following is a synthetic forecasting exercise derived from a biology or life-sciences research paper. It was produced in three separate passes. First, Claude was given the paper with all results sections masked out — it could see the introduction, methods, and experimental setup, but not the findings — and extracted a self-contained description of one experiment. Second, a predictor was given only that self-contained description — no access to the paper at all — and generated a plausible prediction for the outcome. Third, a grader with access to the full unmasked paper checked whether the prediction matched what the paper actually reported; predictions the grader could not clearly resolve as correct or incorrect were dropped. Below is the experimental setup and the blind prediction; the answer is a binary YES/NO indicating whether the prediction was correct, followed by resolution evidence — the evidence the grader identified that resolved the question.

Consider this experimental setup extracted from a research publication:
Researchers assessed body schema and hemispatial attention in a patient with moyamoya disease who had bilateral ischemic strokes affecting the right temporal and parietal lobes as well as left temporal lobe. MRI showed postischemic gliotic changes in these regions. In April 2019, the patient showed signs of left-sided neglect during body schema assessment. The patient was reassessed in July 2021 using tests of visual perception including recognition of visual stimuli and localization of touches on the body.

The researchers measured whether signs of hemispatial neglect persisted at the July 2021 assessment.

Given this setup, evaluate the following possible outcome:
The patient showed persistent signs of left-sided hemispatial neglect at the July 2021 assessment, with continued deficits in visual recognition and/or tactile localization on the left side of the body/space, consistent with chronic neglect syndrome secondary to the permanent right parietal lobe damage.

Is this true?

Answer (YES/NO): NO